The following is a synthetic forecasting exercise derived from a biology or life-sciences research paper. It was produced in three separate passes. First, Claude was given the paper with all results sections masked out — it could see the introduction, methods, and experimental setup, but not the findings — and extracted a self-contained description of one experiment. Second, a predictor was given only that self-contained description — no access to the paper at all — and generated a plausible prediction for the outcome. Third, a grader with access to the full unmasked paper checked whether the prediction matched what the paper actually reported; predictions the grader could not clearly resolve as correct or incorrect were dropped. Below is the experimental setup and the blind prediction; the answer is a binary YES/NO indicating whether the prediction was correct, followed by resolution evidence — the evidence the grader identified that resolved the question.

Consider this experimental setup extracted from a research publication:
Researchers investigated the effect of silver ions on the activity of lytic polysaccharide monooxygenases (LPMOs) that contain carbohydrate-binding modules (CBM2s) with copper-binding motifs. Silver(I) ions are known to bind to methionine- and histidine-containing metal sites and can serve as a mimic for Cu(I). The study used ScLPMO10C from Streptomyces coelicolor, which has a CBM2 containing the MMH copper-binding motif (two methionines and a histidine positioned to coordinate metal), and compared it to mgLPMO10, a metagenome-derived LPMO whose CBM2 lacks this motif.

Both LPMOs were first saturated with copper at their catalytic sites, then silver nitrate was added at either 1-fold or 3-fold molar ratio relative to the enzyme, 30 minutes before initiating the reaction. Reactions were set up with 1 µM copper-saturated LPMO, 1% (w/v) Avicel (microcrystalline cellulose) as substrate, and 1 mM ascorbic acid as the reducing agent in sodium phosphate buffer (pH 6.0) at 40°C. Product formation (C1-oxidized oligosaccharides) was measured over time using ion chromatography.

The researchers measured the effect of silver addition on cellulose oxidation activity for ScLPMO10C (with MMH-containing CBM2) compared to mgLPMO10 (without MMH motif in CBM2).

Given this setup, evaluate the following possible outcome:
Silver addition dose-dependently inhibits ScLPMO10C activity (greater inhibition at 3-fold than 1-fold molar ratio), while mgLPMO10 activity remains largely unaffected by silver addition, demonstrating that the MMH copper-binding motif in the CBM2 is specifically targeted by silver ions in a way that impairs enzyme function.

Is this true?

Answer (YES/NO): NO